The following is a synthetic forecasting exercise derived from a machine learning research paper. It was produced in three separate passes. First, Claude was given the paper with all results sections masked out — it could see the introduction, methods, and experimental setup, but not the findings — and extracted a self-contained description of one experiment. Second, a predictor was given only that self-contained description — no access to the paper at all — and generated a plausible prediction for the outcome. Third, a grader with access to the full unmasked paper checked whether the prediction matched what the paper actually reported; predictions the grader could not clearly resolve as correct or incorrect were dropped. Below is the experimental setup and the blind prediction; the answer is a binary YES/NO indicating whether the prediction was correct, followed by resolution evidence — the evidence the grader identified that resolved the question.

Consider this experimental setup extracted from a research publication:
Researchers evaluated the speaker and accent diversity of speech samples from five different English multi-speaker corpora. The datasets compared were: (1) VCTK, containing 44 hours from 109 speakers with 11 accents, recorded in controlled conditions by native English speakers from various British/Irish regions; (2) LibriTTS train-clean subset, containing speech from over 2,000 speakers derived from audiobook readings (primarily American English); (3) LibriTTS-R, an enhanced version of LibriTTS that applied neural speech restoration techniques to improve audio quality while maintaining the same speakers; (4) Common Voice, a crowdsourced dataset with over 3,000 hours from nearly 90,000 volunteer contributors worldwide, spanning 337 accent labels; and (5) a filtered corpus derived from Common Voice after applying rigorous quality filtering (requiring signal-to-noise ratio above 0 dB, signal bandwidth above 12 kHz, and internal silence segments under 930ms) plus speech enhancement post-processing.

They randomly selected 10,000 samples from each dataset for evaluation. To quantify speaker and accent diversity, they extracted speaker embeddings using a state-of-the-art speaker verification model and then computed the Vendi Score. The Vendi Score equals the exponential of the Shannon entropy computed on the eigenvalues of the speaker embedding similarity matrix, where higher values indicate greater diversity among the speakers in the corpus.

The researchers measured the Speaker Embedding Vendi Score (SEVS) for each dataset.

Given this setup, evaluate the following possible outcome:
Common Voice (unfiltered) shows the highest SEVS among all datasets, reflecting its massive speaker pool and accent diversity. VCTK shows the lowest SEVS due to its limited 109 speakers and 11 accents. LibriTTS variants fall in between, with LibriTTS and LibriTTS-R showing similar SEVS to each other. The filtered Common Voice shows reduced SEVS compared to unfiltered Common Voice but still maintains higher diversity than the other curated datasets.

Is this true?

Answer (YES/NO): YES